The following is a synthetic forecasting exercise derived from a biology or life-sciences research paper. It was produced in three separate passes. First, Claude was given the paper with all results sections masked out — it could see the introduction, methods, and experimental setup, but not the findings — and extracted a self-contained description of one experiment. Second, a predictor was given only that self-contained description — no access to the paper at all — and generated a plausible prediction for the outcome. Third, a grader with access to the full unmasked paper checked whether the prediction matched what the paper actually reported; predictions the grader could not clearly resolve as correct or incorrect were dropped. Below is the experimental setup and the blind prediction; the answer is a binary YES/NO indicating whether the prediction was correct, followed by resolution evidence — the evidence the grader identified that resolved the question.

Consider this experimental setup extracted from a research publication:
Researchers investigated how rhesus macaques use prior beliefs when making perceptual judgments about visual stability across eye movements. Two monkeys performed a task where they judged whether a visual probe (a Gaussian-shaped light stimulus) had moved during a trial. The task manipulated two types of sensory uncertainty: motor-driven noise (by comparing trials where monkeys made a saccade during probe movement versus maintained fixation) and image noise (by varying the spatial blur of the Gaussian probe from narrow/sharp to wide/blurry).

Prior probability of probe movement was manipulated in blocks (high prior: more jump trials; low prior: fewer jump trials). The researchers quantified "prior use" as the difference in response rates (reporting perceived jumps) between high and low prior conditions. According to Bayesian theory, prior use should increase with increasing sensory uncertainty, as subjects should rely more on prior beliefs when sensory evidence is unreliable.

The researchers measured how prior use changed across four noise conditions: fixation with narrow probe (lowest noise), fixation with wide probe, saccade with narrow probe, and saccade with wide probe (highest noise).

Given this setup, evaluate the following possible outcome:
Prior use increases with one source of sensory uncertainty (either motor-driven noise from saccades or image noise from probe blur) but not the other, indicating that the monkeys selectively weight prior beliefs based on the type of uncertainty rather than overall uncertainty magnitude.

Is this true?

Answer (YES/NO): NO